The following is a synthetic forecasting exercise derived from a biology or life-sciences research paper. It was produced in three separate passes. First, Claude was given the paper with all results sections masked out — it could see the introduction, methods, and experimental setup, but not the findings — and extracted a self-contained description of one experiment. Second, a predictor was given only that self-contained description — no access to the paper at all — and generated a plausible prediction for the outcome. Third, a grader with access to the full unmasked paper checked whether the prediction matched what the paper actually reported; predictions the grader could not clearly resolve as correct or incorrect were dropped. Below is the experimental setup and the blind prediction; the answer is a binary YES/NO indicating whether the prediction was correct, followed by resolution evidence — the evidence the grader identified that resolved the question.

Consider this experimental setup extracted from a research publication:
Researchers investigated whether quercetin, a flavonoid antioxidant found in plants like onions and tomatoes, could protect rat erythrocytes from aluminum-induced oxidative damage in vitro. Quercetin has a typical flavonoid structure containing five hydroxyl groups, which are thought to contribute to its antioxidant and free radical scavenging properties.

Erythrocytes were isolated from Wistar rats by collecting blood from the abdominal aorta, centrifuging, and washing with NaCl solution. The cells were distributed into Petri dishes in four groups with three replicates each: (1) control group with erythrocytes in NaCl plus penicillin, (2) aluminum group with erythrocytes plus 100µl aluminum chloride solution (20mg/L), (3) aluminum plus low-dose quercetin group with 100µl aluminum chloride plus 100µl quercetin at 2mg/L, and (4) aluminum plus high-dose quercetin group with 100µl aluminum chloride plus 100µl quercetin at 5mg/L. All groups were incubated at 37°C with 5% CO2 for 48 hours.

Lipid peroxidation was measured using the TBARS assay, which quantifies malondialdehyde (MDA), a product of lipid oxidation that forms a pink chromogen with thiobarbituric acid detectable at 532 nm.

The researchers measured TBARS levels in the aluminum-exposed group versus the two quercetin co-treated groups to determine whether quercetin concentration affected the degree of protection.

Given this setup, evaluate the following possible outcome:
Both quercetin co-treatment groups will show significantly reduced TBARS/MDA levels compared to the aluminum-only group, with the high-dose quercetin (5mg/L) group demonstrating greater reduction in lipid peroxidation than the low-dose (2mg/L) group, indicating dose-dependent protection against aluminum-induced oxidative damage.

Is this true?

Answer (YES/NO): NO